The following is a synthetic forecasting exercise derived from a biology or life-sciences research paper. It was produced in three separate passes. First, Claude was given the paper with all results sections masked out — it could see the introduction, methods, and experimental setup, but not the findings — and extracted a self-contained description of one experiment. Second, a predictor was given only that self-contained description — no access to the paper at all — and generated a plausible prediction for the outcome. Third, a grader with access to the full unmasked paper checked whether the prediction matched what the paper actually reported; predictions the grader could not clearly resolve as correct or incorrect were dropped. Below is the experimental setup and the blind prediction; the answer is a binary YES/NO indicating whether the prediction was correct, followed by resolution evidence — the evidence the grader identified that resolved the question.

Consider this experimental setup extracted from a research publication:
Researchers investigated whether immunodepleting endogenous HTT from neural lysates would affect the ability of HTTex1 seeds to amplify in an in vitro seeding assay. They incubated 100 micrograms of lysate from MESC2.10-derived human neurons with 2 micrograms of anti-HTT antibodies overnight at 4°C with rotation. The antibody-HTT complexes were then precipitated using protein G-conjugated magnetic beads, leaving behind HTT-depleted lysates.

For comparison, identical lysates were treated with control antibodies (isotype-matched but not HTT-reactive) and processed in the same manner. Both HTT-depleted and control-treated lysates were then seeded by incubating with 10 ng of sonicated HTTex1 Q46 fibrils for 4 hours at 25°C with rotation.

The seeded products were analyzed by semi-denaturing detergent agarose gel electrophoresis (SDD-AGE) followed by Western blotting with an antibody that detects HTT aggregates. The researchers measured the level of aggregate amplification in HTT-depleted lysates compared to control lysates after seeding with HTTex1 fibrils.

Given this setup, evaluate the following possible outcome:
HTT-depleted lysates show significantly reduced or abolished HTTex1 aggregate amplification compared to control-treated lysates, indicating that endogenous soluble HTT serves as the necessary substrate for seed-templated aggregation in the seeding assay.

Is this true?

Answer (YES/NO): YES